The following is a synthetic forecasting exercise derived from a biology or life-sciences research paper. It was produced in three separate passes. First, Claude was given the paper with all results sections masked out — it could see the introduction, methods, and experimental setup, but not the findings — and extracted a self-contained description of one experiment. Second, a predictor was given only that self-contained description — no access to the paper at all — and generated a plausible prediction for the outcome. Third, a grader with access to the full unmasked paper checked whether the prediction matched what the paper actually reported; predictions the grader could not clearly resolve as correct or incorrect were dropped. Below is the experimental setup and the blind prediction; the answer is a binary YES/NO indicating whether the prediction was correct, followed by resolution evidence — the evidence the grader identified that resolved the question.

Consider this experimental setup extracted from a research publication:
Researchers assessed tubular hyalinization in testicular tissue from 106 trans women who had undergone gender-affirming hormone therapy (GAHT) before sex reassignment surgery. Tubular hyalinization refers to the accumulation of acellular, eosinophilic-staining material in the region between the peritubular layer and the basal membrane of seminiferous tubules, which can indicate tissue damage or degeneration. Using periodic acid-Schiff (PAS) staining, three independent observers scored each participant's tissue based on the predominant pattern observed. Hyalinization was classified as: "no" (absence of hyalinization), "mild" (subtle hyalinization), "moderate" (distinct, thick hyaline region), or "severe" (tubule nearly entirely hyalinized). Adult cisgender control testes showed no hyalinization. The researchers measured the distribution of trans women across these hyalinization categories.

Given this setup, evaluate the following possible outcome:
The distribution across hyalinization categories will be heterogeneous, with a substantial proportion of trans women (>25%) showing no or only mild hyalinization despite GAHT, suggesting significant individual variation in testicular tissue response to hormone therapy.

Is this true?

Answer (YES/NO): YES